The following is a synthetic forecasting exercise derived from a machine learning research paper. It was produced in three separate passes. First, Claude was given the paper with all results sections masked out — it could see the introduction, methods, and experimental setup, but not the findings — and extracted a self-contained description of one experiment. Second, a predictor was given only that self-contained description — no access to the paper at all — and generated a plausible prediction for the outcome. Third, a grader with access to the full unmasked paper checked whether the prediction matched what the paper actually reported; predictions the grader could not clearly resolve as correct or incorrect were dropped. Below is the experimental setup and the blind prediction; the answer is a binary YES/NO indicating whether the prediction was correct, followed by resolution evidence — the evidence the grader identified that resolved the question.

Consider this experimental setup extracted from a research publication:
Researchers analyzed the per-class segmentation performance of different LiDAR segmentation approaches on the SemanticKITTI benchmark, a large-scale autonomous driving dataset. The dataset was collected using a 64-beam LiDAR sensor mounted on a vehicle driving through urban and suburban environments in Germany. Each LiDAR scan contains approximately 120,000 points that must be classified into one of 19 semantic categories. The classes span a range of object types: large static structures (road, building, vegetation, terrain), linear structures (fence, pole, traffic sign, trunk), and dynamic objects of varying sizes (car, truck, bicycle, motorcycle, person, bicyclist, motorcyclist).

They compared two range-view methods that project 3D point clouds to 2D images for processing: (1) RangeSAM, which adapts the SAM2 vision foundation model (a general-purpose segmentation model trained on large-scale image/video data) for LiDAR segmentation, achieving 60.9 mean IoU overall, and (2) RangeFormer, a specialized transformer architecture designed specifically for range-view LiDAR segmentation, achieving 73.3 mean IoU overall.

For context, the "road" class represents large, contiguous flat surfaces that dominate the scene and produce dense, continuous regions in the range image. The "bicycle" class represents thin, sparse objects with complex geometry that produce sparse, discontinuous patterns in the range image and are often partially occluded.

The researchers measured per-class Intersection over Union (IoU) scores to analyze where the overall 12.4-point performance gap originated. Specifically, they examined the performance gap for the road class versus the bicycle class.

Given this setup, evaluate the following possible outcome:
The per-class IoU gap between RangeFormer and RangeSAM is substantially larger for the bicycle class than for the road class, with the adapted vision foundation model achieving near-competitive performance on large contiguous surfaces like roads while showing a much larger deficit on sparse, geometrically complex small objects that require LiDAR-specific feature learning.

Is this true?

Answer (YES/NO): YES